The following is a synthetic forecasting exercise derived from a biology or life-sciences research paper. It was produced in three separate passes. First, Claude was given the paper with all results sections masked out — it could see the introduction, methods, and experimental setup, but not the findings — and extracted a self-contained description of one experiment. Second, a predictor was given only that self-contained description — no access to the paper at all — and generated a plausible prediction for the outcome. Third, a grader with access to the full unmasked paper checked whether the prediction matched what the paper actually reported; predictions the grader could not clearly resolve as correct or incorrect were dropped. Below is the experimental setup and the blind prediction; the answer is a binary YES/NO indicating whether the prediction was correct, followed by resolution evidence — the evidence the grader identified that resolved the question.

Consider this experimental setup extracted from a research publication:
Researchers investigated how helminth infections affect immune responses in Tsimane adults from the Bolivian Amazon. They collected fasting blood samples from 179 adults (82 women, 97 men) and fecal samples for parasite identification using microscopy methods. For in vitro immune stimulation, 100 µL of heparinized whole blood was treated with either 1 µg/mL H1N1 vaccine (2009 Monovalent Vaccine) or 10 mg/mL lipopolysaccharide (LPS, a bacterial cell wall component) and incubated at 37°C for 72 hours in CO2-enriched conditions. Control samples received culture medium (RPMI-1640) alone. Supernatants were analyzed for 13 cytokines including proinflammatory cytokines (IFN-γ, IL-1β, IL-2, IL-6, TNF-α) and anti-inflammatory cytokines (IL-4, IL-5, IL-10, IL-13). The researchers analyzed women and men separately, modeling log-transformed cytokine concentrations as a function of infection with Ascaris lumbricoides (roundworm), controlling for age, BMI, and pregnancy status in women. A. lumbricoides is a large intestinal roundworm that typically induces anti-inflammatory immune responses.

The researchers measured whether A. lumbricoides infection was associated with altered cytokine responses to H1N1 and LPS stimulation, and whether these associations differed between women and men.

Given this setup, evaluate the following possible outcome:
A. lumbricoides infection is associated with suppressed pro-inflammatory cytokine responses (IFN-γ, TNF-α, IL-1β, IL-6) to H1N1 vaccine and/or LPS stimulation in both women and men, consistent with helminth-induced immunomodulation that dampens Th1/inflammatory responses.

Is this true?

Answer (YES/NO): NO